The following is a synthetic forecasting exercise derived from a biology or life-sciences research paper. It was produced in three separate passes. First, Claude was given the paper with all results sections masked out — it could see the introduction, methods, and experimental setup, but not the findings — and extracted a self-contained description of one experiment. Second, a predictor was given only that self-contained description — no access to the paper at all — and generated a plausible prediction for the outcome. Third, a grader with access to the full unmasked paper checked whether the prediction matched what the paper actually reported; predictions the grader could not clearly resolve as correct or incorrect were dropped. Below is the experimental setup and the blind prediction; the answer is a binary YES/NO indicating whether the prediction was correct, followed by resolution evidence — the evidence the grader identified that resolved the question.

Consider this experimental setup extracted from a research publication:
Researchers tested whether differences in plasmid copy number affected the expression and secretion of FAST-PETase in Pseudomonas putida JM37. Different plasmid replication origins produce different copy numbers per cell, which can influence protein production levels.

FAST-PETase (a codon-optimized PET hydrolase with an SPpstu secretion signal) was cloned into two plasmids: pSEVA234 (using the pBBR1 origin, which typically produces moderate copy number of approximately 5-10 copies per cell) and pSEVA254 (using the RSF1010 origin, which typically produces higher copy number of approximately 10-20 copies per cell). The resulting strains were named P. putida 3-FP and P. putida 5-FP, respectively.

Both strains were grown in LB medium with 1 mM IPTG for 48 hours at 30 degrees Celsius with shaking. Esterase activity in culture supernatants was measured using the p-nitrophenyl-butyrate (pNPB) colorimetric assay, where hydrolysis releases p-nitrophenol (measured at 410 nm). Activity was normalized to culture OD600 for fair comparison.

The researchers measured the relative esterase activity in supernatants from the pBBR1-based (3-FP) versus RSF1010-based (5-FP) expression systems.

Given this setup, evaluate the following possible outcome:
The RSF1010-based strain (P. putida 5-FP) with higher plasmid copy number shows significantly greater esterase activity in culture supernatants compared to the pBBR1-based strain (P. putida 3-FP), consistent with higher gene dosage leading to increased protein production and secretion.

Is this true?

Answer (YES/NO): NO